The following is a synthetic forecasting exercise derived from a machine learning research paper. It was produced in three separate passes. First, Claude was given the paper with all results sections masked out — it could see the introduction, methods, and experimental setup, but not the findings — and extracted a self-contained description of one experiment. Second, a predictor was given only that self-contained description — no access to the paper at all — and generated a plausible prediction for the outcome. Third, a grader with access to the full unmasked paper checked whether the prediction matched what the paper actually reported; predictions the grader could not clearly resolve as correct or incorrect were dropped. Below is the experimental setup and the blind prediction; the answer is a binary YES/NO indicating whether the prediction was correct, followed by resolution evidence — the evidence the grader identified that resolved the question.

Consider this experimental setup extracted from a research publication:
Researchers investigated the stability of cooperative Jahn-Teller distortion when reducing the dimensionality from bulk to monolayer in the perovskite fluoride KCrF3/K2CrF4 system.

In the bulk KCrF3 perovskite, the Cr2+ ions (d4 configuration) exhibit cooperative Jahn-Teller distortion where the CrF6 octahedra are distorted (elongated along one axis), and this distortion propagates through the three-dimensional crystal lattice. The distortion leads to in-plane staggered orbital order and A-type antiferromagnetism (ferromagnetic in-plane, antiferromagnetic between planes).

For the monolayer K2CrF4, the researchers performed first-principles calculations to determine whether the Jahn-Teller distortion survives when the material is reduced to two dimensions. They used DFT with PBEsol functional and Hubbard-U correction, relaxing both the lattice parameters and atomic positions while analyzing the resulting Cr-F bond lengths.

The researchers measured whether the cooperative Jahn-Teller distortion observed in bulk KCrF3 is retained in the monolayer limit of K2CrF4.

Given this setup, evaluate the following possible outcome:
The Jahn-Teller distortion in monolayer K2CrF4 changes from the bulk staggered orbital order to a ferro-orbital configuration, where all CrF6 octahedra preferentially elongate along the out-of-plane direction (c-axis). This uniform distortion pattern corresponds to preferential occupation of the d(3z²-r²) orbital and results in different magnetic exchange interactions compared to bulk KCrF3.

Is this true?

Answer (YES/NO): NO